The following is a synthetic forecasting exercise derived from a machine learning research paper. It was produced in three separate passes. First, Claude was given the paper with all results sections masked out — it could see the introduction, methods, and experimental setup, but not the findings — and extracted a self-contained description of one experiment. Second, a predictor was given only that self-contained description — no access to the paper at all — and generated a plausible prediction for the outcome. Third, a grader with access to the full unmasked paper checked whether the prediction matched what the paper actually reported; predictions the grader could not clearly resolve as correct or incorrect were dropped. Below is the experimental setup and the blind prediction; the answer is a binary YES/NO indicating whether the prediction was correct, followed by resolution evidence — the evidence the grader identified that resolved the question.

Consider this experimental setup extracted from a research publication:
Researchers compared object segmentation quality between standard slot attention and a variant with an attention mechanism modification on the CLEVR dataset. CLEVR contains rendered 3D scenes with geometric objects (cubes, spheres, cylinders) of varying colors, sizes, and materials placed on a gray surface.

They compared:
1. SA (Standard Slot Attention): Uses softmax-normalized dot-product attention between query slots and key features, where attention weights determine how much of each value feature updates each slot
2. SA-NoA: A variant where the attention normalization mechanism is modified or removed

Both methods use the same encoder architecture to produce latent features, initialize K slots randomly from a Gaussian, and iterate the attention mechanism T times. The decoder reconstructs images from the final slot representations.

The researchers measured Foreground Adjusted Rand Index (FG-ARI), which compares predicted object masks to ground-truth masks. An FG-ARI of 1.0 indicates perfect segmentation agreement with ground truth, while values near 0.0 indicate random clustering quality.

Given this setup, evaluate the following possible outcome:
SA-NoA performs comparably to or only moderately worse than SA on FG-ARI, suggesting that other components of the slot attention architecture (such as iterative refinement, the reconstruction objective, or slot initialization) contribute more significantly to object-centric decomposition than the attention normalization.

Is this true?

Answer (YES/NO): NO